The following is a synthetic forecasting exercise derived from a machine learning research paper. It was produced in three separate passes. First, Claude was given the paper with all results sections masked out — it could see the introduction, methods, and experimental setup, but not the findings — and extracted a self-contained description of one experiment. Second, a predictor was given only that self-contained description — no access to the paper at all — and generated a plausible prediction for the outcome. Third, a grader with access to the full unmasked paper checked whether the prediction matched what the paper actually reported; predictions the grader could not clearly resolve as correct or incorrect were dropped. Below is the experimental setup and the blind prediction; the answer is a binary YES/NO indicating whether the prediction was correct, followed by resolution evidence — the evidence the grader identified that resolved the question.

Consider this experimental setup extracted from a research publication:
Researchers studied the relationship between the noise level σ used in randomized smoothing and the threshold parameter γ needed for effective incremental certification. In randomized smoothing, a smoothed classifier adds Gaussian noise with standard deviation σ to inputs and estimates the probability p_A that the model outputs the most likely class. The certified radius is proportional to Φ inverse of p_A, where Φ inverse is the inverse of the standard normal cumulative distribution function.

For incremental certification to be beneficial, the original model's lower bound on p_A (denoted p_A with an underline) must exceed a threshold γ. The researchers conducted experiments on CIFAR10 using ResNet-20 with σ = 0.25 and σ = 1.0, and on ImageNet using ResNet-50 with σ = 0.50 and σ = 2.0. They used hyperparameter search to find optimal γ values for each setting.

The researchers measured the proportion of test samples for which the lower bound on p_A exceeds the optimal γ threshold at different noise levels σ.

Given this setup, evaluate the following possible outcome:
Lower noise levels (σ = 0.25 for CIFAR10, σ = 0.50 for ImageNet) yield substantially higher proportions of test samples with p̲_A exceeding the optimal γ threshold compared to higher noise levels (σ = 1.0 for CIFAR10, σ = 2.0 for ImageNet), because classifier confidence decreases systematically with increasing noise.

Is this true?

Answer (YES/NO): YES